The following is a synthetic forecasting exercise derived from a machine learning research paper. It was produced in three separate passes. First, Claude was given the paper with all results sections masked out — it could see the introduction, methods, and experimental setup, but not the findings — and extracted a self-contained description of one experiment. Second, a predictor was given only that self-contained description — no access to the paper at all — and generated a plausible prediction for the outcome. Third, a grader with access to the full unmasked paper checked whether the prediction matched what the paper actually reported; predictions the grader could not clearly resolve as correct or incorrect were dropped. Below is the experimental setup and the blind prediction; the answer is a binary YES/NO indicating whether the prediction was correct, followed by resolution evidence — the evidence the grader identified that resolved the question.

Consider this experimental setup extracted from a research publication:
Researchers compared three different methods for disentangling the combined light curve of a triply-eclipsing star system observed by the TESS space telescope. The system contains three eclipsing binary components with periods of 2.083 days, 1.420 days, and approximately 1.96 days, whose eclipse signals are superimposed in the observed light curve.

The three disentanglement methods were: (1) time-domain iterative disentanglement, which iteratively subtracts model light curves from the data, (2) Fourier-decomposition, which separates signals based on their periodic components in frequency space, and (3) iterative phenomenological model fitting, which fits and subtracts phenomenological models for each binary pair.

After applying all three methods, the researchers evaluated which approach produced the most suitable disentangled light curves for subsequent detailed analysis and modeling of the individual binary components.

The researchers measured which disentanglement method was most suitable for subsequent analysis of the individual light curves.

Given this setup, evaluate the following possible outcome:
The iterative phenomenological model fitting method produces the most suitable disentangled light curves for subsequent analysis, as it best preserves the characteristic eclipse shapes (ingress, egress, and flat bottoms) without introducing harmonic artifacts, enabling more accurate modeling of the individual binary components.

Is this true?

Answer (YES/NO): NO